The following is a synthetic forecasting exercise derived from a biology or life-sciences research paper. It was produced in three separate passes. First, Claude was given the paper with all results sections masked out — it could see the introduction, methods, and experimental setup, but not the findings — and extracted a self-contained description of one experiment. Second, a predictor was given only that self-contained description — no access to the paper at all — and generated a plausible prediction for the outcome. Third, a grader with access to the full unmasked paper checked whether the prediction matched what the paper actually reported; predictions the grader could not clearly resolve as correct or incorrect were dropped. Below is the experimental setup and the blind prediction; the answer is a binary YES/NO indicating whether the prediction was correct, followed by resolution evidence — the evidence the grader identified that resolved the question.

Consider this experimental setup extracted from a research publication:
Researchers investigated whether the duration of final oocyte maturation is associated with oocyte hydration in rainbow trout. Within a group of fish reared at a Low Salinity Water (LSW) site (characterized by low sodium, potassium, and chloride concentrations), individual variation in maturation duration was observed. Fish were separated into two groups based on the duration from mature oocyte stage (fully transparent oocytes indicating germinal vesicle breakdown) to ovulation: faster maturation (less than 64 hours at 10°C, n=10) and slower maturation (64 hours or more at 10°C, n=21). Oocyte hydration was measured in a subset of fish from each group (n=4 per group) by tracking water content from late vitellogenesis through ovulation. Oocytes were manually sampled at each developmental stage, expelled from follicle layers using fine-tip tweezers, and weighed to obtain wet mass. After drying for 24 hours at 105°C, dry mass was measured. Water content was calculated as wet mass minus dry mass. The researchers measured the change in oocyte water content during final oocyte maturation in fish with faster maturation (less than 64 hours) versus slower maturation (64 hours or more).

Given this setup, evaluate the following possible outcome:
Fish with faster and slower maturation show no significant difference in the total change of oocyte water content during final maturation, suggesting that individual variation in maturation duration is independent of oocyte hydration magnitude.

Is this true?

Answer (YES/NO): NO